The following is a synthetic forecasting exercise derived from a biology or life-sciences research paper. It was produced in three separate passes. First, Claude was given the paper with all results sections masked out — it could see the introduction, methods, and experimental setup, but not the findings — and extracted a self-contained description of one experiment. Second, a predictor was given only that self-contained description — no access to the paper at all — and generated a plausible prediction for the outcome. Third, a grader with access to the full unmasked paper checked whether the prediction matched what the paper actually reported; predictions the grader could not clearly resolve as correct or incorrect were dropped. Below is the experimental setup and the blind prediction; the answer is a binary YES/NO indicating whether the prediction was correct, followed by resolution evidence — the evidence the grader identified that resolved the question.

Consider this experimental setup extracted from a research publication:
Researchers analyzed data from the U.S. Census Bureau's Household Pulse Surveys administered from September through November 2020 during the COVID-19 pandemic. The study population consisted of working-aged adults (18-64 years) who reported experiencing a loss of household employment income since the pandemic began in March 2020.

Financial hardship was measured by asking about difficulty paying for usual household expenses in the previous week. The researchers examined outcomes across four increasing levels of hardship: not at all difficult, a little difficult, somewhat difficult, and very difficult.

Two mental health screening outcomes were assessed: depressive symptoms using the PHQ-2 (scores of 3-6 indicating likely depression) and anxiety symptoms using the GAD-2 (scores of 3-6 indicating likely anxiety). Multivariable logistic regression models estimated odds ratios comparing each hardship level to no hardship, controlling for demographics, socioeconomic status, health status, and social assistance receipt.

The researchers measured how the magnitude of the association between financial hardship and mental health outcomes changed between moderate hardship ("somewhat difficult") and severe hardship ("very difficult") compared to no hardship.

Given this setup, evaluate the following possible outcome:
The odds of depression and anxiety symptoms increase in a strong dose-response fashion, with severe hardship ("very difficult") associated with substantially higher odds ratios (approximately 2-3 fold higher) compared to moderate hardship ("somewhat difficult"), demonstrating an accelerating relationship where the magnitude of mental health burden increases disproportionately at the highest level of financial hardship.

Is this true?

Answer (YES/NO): NO